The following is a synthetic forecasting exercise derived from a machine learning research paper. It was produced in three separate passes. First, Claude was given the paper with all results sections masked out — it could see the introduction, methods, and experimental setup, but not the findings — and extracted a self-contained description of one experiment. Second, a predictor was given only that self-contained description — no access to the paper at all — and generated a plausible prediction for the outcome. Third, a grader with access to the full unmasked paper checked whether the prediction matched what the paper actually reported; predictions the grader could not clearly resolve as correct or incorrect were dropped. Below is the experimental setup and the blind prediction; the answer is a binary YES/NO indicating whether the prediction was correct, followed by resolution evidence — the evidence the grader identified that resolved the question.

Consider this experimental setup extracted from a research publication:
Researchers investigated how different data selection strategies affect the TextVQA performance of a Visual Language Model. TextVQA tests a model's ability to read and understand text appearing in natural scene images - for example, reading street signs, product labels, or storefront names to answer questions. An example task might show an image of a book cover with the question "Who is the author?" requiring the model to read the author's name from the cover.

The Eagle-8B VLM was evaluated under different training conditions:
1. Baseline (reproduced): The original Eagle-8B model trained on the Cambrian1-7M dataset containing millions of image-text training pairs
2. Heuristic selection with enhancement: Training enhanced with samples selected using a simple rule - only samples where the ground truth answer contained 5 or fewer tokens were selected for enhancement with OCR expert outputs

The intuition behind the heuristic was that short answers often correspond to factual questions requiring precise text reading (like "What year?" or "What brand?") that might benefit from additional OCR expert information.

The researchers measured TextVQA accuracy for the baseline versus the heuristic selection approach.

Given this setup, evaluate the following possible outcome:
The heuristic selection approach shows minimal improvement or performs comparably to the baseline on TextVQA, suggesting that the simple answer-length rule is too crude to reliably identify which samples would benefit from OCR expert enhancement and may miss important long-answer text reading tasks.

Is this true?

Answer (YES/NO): NO